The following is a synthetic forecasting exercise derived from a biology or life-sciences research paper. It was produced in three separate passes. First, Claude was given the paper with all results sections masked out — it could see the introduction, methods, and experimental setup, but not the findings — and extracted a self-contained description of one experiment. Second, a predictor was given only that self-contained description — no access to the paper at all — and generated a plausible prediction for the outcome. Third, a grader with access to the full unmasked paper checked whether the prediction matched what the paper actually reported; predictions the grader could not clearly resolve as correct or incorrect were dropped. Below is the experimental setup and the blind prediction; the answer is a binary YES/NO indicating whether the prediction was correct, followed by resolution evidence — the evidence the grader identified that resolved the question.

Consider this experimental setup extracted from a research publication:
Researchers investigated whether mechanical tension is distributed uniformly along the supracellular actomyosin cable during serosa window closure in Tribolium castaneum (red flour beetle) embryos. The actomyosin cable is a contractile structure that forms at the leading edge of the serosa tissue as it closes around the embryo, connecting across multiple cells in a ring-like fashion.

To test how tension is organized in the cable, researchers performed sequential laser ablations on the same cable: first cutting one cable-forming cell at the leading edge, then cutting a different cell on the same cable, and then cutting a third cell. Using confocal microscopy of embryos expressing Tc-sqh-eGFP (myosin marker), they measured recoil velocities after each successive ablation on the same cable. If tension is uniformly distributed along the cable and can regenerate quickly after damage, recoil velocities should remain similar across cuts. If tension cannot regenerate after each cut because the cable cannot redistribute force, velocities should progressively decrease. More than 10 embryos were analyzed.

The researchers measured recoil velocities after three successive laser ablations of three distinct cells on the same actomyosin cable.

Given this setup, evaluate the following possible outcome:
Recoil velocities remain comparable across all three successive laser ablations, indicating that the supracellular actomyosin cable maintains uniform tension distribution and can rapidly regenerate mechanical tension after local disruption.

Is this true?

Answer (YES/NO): NO